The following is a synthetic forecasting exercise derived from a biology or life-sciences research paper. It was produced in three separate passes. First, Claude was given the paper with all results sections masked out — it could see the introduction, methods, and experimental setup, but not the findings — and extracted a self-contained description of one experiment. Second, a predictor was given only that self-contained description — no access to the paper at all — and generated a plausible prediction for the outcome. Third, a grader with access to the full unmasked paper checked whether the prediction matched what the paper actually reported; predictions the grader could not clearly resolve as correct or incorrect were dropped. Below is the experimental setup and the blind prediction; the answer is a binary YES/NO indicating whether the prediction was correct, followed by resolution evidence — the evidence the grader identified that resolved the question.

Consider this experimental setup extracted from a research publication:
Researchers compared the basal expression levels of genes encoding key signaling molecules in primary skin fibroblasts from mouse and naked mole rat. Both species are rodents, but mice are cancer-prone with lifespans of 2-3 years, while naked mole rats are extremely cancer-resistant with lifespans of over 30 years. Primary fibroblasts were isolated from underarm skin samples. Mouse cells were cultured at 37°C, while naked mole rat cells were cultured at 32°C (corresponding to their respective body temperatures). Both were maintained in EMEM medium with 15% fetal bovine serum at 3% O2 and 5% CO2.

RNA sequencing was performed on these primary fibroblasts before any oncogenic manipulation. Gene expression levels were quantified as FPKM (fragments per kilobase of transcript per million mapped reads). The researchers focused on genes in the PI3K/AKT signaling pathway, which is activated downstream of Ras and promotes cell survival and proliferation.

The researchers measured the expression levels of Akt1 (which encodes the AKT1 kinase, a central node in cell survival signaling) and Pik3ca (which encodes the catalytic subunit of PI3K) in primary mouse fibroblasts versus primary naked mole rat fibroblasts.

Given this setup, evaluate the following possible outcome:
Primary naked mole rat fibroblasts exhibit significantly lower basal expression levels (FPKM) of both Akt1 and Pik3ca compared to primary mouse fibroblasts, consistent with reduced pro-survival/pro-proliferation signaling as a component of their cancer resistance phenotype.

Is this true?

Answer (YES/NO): YES